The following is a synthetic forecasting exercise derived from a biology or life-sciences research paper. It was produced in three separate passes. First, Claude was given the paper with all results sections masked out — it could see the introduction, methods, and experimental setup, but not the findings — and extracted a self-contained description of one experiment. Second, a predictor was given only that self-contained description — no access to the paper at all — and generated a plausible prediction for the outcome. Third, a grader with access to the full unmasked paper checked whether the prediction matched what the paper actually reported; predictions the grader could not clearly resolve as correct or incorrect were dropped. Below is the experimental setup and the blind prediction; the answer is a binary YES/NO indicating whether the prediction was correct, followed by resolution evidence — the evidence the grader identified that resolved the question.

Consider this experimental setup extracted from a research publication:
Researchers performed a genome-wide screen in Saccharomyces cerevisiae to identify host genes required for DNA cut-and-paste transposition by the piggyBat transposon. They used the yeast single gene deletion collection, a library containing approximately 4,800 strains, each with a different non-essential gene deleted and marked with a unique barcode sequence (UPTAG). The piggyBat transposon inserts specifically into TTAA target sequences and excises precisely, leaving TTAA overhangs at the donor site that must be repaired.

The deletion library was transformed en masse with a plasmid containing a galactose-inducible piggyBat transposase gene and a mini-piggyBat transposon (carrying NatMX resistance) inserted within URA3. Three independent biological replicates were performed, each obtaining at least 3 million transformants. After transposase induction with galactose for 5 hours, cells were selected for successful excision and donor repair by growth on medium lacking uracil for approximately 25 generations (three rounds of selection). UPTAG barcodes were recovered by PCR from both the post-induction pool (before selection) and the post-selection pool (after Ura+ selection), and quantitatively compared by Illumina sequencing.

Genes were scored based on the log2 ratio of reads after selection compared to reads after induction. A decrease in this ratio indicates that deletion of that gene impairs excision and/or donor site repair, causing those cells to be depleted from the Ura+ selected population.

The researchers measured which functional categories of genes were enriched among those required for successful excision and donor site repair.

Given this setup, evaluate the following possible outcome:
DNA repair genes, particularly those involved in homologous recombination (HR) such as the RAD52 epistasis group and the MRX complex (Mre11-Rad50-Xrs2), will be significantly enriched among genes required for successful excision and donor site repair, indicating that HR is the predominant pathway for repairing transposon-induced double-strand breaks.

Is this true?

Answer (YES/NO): NO